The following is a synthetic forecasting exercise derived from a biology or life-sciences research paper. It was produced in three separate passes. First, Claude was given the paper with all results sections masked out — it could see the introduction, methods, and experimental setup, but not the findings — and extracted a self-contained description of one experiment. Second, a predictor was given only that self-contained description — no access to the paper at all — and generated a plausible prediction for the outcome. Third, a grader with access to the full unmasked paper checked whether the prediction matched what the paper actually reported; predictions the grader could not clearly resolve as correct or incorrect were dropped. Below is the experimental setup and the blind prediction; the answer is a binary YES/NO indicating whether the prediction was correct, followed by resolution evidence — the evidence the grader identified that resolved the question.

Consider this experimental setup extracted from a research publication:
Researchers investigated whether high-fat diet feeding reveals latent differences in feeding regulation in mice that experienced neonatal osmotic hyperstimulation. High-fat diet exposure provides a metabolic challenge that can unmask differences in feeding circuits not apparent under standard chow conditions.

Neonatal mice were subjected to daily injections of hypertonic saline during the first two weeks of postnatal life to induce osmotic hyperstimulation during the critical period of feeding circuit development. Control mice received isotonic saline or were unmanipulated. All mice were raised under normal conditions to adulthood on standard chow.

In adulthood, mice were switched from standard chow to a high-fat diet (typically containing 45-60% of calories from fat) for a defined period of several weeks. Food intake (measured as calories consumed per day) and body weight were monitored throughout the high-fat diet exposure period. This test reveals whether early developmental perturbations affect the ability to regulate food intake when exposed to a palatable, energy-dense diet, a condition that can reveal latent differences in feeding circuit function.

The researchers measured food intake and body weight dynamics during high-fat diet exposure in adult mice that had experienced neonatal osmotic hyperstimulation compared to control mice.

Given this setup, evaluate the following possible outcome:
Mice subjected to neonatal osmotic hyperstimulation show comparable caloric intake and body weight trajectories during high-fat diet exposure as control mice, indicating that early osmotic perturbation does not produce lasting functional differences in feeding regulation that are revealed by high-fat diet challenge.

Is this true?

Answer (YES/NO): NO